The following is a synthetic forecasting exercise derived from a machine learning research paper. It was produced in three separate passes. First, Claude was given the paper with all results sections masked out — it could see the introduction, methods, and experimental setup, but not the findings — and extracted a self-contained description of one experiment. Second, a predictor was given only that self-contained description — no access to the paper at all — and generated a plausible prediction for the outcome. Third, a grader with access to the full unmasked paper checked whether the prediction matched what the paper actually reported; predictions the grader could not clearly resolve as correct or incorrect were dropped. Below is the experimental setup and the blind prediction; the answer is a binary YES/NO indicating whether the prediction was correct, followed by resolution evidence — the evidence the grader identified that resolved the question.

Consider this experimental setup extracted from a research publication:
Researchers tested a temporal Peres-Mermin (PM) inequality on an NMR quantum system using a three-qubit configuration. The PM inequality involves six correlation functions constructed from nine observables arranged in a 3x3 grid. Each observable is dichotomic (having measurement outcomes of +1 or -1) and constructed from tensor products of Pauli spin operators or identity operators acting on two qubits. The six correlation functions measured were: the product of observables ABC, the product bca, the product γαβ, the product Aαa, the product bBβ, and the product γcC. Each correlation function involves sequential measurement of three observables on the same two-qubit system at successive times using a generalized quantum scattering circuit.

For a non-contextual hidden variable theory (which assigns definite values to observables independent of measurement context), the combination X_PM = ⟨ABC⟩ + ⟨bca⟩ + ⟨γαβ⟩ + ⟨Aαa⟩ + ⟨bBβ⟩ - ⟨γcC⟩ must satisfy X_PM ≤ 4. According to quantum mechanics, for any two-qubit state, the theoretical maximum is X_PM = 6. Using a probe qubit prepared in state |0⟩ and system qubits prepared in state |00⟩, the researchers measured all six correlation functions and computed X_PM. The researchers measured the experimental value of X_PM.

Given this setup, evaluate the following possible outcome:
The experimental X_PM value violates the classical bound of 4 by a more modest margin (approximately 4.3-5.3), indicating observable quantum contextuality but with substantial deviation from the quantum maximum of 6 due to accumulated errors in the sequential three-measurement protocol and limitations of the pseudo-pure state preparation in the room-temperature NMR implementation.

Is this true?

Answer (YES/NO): YES